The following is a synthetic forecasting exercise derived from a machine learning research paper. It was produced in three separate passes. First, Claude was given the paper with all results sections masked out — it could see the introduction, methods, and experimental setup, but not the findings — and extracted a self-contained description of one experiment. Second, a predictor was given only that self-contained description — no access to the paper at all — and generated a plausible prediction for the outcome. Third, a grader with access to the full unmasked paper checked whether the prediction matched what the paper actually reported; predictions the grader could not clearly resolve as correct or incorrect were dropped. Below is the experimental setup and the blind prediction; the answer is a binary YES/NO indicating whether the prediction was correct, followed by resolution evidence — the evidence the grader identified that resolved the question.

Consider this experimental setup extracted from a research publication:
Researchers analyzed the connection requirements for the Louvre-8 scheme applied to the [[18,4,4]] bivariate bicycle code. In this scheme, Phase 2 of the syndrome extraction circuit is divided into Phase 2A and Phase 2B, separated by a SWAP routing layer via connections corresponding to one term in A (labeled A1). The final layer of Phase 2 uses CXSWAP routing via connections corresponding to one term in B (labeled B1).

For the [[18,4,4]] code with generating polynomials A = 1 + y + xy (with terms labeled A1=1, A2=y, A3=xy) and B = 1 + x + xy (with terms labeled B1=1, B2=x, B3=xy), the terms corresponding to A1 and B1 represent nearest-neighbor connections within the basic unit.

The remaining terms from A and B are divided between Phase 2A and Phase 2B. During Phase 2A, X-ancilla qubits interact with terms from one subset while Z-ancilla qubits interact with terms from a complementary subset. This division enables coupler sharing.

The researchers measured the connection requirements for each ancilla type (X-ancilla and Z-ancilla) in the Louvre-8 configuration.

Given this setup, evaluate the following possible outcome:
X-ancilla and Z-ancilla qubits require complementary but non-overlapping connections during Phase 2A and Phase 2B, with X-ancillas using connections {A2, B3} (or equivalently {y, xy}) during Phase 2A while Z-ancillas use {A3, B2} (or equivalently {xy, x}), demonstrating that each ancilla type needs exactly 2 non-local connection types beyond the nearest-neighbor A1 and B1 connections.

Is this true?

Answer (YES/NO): NO